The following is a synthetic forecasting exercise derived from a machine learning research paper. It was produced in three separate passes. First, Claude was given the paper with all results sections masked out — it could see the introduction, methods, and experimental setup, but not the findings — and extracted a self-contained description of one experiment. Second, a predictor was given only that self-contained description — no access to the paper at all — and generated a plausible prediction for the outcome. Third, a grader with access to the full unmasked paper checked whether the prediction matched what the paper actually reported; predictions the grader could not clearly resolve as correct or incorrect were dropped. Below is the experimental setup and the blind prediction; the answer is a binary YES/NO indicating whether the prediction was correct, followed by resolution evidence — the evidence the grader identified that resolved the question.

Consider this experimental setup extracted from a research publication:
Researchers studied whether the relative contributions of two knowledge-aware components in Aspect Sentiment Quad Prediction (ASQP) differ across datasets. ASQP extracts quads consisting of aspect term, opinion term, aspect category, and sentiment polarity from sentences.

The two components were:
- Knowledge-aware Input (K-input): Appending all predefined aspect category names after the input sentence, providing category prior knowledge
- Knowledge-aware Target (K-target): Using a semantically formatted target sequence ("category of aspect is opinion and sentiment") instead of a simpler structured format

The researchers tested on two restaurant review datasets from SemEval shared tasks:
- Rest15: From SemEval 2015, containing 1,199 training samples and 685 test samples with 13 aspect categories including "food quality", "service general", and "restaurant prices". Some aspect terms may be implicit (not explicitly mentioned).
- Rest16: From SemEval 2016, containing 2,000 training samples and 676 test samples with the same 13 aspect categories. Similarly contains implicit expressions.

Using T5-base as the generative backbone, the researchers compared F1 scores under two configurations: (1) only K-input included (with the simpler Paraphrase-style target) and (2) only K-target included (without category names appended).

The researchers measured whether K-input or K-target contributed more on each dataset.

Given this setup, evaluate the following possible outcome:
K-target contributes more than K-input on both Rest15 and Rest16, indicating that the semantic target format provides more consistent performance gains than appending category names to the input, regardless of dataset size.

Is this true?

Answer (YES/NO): NO